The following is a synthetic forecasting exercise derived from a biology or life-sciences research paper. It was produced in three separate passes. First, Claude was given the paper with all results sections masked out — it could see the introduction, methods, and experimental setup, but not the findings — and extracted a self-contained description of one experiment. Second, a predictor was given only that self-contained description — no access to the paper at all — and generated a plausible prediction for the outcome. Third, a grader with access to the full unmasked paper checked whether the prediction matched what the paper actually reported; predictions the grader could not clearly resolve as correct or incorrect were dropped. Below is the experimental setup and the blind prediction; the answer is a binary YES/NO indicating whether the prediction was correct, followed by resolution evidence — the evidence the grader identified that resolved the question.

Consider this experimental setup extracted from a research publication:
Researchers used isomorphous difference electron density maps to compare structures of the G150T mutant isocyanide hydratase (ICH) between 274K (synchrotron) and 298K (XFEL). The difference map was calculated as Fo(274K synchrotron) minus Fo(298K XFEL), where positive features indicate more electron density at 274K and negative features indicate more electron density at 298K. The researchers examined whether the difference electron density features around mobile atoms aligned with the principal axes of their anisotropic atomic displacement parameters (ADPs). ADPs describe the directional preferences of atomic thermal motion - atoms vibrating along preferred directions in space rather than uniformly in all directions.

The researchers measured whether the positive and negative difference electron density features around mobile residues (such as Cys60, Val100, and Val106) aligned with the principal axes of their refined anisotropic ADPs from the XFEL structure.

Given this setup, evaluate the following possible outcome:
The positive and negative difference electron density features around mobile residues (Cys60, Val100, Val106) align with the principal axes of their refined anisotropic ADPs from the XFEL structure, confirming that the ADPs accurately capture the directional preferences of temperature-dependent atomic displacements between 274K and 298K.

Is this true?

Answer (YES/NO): YES